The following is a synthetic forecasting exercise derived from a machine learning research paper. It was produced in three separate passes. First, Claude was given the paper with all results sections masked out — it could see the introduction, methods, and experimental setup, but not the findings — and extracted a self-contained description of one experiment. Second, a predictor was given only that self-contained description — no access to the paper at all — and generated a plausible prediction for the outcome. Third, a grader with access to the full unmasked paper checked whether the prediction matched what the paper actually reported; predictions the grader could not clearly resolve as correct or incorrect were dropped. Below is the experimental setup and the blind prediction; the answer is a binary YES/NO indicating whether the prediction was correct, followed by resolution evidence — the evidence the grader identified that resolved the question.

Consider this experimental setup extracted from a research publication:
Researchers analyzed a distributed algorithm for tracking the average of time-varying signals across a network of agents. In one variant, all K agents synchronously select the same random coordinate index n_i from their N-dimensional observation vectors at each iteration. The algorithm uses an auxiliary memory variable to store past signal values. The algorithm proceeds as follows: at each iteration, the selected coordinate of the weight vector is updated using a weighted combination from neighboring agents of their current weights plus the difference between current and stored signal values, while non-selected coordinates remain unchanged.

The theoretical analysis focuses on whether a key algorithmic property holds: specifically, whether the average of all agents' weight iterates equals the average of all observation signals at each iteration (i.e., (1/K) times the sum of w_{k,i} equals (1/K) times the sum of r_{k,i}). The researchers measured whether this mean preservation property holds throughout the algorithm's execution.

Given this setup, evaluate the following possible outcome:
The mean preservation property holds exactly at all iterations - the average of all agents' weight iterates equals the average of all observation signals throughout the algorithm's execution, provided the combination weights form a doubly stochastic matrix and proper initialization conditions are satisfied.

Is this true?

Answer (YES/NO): NO